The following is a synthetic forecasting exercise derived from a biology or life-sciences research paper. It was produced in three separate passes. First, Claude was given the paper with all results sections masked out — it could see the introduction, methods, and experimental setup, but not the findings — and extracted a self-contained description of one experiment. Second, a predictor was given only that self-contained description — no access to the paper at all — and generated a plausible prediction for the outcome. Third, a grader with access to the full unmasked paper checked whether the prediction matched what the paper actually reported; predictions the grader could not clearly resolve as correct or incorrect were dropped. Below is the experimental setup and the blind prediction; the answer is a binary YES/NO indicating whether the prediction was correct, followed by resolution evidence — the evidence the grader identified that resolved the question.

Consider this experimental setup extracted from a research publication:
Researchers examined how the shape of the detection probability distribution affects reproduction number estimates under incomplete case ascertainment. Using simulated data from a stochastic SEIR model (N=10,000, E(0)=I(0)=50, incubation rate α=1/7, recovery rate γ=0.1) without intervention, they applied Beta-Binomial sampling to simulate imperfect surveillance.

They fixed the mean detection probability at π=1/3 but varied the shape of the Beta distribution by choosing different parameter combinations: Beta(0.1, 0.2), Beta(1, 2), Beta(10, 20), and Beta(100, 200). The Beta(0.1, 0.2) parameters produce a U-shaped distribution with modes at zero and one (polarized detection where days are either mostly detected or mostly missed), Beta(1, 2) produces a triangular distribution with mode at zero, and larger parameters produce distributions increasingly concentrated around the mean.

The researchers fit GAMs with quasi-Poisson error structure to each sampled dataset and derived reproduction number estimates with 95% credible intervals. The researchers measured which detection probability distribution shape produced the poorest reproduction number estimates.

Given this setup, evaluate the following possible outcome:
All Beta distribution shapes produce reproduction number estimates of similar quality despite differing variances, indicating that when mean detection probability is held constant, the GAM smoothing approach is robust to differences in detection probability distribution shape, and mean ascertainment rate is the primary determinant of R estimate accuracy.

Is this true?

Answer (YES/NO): NO